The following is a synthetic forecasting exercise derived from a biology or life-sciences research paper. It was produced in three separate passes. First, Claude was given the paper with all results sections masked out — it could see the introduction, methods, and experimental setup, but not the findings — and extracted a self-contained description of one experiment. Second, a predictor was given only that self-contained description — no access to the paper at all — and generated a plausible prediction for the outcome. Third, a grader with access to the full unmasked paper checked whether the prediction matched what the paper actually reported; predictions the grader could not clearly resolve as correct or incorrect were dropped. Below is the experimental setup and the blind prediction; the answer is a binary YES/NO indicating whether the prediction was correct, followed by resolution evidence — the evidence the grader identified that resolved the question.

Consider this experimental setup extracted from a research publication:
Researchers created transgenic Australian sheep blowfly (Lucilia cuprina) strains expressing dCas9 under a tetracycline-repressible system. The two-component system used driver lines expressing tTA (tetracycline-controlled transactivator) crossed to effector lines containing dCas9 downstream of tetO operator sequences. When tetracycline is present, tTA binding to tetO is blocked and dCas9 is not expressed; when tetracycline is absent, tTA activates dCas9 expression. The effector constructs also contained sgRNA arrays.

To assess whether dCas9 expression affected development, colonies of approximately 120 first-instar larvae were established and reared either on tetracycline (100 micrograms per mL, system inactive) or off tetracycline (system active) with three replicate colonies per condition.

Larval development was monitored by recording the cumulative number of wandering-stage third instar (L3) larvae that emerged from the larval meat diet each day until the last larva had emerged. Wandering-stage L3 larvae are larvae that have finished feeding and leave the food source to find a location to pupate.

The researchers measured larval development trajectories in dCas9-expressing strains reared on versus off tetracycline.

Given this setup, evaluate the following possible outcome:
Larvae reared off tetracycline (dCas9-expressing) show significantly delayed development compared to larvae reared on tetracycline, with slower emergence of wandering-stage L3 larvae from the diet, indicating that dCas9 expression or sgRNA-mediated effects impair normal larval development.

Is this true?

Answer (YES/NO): YES